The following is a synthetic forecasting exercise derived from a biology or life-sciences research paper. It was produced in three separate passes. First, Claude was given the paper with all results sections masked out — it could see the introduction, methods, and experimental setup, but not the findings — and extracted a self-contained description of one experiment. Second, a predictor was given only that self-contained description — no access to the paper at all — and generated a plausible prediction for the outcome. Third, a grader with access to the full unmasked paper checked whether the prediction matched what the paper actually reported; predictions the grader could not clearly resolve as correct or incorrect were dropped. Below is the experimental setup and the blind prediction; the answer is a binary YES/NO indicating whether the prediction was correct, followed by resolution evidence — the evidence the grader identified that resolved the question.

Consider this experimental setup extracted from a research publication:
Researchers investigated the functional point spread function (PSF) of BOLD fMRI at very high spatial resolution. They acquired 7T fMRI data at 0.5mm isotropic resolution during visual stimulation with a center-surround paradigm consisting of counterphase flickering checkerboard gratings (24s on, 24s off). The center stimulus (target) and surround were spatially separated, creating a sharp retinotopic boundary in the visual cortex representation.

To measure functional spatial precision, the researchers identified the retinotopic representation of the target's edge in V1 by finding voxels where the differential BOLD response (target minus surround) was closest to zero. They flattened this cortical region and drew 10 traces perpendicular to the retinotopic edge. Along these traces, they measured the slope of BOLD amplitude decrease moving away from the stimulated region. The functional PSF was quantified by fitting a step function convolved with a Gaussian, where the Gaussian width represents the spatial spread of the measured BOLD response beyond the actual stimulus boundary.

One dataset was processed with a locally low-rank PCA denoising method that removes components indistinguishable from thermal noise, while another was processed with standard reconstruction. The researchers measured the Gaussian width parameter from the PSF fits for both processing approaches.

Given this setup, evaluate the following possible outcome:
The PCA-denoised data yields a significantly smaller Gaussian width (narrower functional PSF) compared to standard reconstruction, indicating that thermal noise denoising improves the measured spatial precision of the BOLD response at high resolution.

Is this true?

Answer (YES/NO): NO